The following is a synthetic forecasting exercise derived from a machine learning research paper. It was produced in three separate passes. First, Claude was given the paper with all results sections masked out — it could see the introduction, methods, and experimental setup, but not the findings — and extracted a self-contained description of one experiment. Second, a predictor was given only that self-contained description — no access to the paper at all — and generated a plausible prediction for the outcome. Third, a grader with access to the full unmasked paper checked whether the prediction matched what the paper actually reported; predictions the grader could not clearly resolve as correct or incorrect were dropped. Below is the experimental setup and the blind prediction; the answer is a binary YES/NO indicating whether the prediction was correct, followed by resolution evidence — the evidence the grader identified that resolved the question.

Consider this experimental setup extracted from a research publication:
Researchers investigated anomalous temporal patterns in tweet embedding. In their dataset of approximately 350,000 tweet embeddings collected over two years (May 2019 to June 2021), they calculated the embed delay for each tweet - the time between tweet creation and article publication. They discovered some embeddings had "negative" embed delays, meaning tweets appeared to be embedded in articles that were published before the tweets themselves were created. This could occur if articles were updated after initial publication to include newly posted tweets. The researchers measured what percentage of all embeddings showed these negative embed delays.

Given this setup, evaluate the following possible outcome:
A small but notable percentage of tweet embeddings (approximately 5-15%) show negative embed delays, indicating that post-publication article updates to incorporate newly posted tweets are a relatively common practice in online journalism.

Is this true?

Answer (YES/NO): NO